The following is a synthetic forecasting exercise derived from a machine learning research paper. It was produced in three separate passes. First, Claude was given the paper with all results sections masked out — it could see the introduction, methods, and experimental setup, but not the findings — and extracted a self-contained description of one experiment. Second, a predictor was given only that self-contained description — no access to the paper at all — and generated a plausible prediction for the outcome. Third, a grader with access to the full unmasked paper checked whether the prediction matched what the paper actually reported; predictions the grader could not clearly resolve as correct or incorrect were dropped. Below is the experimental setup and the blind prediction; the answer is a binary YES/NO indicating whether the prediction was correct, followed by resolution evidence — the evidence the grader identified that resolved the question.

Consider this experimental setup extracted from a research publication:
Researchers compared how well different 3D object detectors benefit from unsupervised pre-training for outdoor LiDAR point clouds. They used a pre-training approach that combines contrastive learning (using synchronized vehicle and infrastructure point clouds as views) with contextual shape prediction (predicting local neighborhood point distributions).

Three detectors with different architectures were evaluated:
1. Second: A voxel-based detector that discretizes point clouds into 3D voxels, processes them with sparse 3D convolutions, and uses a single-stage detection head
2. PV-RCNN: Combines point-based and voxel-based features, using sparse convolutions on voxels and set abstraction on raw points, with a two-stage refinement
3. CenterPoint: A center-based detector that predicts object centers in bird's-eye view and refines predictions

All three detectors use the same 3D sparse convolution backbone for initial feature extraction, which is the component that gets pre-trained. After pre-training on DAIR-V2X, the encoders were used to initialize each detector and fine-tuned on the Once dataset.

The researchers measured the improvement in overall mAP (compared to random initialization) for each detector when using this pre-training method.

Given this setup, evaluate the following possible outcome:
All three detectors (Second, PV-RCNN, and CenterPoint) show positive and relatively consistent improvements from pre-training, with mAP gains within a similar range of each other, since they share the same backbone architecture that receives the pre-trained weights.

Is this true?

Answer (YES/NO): NO